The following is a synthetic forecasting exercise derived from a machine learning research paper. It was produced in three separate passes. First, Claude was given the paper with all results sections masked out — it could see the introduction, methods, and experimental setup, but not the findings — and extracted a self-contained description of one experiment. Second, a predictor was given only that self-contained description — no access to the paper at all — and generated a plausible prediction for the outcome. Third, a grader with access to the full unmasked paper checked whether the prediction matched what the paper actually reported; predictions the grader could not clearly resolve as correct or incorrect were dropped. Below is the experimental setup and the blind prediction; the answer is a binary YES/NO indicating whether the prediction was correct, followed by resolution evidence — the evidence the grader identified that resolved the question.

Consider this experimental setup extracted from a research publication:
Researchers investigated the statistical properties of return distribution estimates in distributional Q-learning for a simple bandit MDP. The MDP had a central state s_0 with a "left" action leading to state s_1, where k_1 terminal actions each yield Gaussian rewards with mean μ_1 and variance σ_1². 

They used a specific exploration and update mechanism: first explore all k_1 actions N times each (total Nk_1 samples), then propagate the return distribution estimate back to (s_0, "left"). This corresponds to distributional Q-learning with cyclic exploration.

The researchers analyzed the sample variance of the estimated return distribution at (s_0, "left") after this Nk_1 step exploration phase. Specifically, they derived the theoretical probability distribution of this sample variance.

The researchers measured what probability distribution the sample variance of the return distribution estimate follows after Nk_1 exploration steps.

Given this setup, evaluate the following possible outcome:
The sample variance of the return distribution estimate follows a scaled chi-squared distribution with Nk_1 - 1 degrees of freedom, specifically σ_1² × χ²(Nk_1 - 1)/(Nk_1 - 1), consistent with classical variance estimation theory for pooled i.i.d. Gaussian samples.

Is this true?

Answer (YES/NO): NO